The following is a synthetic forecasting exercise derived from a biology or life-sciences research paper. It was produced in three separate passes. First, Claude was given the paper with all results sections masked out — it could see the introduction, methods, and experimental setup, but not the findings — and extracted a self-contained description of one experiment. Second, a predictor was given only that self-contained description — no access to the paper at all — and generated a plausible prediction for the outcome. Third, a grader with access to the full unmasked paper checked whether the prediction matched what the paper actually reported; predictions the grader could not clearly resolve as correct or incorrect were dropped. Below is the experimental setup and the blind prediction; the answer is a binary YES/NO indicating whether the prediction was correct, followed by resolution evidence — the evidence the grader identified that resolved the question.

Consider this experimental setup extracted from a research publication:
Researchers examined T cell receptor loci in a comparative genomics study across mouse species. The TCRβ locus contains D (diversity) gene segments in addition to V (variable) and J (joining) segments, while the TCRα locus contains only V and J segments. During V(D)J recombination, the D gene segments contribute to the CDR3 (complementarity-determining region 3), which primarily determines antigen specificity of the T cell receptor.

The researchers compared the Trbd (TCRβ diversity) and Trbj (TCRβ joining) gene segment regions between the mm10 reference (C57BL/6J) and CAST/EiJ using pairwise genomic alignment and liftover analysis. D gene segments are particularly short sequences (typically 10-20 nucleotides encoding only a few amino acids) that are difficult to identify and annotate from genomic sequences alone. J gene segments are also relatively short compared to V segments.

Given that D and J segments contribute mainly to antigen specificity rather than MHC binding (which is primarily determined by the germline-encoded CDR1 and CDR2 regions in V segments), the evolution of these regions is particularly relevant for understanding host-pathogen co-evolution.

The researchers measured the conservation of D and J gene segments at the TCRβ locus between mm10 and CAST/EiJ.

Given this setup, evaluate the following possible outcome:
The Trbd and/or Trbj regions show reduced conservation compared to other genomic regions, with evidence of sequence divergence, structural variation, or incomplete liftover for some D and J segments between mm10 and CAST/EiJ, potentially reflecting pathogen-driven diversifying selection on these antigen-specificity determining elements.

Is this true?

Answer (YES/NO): NO